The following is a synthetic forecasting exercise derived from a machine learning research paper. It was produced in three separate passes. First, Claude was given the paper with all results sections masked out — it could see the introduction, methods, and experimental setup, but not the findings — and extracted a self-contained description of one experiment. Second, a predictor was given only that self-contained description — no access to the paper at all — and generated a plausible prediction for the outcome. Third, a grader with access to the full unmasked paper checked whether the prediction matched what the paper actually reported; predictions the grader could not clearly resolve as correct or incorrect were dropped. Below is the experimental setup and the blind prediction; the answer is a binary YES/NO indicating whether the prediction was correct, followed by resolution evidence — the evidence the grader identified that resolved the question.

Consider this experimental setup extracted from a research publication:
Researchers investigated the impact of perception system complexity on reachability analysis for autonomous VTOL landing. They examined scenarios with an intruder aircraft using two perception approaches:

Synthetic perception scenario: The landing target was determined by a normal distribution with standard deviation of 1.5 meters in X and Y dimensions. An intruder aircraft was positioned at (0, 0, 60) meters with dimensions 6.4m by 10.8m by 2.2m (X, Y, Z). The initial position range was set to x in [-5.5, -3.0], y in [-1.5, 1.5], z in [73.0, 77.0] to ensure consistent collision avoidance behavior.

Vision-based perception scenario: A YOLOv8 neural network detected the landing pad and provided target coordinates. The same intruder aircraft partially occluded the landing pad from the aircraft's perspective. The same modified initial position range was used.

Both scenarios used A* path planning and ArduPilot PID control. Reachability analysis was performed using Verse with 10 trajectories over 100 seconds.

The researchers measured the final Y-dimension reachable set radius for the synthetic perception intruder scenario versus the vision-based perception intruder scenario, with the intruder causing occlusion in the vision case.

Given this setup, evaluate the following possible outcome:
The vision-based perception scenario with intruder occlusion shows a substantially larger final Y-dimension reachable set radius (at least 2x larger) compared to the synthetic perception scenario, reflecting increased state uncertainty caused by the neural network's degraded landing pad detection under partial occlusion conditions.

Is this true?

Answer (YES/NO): NO